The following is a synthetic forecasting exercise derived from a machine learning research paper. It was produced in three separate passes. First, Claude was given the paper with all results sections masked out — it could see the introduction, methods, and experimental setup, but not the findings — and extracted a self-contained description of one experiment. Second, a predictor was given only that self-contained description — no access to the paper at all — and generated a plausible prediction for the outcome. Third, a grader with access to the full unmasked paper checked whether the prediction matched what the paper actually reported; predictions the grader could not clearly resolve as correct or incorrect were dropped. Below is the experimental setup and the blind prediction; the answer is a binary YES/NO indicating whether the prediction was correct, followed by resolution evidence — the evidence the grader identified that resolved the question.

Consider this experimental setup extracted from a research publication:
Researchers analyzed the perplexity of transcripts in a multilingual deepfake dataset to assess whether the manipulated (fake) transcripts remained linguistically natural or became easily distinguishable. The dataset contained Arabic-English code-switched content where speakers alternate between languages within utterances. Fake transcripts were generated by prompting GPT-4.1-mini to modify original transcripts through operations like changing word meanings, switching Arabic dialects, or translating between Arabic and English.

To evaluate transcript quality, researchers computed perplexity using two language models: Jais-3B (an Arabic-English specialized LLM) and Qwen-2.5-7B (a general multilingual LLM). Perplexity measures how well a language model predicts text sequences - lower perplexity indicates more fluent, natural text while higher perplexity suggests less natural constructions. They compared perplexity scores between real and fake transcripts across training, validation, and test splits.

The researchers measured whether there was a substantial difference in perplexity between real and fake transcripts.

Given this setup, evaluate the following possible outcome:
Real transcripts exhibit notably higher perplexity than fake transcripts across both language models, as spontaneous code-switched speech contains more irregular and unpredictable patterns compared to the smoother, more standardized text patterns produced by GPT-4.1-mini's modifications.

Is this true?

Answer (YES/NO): NO